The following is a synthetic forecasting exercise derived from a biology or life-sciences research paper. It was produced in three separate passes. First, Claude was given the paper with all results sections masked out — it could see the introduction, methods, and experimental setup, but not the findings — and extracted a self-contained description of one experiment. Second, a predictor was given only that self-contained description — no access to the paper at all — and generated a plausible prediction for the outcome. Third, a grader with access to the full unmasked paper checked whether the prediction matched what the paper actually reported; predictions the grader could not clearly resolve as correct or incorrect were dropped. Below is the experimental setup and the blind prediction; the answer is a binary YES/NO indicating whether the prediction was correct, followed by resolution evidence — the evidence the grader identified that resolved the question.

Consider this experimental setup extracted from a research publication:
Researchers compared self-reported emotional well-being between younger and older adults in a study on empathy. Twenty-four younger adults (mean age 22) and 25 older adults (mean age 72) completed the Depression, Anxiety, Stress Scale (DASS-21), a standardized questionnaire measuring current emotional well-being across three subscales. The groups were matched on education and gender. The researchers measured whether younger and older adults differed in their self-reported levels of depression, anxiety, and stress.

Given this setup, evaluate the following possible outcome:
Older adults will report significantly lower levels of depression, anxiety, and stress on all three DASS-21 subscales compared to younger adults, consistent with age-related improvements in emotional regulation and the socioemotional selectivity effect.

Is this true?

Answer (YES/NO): YES